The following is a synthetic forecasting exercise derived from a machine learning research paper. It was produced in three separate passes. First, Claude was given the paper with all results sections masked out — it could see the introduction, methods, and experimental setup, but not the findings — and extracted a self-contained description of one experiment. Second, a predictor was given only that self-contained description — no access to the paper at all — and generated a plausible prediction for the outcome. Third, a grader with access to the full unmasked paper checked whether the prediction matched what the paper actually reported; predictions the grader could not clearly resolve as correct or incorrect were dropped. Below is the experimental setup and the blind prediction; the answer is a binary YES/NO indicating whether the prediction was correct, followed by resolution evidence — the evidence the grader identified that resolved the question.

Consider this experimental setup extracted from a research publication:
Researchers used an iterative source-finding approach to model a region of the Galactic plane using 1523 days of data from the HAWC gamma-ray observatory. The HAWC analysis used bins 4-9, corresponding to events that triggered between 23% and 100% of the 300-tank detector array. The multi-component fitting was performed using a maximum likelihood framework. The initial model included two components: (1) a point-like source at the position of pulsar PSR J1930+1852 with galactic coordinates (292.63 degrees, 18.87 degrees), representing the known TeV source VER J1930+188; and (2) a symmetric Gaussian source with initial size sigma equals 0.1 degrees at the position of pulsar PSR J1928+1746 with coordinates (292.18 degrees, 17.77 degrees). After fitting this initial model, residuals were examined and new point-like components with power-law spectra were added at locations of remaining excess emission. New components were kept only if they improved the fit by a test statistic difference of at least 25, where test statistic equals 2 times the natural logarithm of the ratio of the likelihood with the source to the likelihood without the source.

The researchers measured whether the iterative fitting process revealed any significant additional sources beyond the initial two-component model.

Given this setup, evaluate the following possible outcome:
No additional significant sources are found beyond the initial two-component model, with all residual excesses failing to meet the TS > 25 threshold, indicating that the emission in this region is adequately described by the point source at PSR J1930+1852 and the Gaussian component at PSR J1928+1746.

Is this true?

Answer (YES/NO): NO